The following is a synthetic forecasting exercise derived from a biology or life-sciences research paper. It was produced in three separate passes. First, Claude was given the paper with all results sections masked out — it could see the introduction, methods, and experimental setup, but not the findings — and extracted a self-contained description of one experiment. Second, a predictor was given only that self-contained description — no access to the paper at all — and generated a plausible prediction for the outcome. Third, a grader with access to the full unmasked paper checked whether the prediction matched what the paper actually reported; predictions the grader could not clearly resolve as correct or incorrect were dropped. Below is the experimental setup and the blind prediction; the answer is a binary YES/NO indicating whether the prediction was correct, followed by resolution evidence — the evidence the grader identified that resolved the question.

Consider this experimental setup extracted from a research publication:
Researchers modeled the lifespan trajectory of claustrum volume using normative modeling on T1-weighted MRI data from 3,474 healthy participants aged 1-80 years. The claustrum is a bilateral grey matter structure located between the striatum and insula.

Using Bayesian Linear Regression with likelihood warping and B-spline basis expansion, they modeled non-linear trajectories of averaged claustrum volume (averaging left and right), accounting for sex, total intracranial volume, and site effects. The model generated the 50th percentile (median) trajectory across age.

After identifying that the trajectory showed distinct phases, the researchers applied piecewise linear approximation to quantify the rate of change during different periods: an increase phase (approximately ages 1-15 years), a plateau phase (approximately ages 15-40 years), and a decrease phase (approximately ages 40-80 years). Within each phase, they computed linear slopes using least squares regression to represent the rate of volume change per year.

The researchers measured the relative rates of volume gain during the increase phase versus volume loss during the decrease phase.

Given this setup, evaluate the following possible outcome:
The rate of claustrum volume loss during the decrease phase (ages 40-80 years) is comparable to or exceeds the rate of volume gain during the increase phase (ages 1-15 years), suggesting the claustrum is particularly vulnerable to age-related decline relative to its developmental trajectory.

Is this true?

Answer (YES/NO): NO